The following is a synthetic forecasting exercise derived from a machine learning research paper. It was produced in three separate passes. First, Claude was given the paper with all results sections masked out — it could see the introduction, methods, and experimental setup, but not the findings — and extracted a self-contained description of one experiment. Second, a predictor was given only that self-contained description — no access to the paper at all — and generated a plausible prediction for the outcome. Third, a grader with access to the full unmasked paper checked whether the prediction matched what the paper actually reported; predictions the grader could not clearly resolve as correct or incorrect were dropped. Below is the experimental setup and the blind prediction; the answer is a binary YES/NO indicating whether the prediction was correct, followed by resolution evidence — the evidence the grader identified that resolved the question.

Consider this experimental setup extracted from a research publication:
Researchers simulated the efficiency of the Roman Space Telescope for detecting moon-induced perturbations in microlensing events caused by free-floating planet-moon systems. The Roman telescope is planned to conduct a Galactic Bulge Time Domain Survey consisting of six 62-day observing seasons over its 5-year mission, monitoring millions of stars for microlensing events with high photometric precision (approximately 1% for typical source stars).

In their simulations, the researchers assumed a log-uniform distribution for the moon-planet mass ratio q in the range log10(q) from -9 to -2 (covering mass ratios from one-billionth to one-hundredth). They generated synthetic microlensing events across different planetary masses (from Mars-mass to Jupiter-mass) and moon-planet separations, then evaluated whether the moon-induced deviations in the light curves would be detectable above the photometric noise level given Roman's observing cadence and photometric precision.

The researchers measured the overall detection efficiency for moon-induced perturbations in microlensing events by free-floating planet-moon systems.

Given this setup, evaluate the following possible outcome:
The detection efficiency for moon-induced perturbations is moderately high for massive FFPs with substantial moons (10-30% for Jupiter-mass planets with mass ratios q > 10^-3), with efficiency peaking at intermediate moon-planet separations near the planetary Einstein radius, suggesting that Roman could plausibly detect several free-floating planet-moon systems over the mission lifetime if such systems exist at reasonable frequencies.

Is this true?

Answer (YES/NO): NO